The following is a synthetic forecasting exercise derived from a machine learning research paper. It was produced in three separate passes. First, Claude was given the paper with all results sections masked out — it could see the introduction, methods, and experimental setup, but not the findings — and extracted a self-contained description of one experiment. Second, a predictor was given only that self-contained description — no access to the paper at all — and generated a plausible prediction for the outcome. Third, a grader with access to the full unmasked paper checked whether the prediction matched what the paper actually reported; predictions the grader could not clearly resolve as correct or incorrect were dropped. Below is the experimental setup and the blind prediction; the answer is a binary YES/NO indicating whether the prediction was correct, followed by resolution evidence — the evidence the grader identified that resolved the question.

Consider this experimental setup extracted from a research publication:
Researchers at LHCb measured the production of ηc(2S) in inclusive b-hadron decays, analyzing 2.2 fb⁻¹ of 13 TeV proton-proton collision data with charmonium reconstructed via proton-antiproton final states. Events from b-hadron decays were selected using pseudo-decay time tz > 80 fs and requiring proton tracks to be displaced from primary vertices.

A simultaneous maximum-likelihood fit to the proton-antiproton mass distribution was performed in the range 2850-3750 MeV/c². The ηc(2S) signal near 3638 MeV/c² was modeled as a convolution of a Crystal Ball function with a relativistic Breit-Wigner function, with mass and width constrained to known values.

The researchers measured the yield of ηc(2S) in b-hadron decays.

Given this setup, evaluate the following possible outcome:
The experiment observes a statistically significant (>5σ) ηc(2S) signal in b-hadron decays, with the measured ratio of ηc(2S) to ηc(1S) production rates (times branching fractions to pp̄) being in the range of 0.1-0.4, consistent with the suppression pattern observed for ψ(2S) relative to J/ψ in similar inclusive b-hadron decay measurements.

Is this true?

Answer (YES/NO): NO